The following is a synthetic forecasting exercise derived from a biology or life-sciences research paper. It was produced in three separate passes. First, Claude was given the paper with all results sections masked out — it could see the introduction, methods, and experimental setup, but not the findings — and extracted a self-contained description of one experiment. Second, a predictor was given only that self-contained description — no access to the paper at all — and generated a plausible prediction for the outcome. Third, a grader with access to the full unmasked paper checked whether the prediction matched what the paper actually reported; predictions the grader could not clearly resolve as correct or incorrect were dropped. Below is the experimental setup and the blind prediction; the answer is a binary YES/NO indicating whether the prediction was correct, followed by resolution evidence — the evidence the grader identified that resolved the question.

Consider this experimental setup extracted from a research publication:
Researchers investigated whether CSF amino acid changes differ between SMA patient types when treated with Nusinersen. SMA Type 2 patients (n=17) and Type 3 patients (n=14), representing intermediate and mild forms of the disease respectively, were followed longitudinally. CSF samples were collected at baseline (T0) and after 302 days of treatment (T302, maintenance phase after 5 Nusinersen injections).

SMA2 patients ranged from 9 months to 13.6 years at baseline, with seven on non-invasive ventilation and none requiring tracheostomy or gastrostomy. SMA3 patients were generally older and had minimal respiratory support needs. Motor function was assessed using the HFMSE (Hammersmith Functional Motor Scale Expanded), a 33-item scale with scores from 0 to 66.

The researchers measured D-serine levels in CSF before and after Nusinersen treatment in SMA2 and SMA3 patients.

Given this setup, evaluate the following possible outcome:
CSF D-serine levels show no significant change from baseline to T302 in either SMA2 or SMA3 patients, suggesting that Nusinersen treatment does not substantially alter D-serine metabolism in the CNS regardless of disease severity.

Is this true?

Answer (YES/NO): NO